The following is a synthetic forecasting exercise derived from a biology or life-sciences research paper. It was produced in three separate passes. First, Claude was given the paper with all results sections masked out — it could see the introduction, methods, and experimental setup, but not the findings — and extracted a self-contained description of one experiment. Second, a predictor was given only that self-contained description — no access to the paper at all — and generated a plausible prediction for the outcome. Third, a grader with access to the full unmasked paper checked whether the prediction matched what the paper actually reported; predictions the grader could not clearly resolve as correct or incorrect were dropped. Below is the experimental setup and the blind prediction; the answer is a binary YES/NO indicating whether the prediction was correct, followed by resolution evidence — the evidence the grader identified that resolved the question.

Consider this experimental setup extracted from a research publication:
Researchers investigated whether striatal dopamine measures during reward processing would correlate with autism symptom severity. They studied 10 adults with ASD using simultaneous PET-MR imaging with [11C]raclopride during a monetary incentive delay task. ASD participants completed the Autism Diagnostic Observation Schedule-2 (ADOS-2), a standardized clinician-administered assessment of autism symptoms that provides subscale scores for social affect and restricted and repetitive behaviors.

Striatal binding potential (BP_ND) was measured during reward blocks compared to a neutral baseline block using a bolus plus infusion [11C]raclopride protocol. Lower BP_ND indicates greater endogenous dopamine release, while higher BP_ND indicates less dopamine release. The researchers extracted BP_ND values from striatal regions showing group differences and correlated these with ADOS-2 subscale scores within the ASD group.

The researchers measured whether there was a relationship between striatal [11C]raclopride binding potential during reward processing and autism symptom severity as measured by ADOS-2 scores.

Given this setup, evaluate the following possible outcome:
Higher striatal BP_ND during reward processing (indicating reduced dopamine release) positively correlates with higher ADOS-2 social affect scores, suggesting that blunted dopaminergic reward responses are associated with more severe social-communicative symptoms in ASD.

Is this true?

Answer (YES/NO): NO